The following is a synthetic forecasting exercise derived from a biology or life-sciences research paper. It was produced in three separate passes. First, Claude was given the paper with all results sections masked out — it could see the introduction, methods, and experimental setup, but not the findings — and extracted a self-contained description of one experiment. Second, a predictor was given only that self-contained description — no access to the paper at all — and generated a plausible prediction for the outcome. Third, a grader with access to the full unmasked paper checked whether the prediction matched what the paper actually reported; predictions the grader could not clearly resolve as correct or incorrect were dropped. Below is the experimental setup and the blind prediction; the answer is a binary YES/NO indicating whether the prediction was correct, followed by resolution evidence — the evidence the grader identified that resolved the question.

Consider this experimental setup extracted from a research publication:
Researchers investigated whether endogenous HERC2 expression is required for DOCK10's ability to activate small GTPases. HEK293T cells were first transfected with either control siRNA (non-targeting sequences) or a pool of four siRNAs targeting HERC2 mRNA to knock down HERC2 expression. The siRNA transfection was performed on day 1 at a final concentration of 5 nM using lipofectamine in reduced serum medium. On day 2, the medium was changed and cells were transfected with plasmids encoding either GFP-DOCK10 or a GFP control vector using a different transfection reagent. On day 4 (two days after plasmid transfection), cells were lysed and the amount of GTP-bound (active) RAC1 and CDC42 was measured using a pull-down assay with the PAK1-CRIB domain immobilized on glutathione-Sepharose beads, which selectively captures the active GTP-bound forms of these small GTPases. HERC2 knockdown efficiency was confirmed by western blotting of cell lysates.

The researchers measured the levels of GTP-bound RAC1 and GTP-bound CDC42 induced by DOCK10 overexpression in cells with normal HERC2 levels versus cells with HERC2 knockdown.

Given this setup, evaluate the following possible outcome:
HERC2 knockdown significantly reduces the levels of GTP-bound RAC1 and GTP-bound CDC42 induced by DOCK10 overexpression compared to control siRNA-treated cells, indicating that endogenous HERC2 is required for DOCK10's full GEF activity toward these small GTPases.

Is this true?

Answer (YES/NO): YES